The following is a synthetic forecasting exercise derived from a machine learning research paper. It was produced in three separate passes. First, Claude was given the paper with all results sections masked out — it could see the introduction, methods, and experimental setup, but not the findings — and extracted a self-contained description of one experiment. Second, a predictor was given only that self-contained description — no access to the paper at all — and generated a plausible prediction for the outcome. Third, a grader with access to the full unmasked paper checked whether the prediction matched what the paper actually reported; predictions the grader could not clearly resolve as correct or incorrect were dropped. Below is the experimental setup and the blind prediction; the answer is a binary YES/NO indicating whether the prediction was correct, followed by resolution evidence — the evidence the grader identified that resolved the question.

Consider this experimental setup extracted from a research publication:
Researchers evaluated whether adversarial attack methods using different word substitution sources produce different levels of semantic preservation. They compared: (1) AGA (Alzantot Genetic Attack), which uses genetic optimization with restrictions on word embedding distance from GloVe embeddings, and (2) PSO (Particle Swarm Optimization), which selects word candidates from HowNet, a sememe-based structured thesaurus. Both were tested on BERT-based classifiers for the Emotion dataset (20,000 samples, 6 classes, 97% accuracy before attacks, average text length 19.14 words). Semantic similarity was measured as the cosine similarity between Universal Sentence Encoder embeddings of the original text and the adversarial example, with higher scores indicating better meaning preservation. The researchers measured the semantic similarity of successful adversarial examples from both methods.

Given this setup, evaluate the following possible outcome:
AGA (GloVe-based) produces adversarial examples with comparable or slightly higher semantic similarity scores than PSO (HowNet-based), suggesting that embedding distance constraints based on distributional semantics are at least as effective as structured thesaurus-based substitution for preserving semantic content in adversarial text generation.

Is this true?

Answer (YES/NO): YES